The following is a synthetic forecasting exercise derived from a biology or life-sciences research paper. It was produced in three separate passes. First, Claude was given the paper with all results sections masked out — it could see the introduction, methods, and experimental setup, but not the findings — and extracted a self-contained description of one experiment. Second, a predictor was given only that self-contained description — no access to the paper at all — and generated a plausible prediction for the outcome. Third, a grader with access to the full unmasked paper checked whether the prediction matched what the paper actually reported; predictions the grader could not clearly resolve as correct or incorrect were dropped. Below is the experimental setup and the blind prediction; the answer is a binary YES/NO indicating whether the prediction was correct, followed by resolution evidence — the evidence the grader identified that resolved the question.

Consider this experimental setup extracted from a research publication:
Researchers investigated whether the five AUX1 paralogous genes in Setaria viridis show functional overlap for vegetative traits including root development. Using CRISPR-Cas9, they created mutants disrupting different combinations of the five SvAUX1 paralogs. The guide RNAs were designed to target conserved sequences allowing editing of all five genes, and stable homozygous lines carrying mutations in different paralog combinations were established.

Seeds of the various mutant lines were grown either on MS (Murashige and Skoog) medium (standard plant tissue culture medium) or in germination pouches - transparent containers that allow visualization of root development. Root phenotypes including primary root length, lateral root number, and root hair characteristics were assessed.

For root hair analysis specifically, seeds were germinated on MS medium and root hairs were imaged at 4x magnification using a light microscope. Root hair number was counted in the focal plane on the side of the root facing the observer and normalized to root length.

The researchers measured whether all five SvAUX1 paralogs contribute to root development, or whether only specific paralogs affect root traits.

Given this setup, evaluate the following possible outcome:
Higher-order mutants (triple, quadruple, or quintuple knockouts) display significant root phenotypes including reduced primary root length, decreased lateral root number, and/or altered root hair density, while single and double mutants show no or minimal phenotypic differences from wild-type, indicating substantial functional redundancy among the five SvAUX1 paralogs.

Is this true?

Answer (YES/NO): NO